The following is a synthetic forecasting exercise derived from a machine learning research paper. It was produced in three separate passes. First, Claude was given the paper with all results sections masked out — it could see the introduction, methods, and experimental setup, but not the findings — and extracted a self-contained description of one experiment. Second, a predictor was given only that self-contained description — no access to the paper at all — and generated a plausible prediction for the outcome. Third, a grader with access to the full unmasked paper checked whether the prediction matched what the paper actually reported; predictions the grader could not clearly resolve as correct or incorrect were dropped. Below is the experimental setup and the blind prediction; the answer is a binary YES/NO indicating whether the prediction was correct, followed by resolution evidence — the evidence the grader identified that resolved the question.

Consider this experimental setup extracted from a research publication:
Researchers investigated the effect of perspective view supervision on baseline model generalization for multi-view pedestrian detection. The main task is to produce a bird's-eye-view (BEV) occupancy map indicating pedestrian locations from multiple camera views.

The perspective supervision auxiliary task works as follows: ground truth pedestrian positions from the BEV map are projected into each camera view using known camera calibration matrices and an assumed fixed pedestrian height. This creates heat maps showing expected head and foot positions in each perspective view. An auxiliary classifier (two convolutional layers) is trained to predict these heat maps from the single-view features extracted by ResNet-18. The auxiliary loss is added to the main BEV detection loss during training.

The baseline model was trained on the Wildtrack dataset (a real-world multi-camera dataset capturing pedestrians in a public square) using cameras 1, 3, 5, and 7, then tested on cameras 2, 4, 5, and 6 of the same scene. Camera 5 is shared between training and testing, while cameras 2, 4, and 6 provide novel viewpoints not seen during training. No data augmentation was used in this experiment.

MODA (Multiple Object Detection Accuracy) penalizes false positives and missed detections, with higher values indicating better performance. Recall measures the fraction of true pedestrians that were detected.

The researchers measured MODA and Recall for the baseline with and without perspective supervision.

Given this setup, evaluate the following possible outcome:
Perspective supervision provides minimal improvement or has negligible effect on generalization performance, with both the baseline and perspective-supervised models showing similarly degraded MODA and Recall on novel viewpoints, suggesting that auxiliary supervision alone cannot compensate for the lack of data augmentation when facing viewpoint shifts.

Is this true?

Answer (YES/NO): NO